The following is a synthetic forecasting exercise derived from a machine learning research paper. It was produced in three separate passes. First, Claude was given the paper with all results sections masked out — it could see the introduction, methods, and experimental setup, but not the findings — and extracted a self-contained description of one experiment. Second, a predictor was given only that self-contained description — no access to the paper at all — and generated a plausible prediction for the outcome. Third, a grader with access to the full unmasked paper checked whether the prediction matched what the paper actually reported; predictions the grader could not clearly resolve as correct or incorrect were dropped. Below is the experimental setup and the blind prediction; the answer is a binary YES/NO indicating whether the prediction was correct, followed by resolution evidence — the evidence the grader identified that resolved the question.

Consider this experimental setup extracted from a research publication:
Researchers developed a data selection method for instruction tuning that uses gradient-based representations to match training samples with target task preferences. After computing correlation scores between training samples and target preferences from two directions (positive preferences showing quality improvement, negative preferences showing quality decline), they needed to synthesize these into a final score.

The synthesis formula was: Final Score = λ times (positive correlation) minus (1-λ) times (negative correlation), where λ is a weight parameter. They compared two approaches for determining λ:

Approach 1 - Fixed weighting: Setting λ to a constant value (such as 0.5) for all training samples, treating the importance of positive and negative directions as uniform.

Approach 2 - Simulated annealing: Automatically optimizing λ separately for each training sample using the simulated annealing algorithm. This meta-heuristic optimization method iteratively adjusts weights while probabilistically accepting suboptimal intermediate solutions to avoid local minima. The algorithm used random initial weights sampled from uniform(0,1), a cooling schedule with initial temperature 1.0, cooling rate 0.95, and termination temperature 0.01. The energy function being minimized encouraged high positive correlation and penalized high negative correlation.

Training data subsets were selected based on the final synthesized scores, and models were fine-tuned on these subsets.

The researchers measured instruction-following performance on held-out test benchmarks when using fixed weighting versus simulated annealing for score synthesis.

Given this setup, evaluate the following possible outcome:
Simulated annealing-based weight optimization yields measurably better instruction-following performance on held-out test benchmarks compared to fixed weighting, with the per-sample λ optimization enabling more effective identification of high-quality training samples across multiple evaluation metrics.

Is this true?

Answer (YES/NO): YES